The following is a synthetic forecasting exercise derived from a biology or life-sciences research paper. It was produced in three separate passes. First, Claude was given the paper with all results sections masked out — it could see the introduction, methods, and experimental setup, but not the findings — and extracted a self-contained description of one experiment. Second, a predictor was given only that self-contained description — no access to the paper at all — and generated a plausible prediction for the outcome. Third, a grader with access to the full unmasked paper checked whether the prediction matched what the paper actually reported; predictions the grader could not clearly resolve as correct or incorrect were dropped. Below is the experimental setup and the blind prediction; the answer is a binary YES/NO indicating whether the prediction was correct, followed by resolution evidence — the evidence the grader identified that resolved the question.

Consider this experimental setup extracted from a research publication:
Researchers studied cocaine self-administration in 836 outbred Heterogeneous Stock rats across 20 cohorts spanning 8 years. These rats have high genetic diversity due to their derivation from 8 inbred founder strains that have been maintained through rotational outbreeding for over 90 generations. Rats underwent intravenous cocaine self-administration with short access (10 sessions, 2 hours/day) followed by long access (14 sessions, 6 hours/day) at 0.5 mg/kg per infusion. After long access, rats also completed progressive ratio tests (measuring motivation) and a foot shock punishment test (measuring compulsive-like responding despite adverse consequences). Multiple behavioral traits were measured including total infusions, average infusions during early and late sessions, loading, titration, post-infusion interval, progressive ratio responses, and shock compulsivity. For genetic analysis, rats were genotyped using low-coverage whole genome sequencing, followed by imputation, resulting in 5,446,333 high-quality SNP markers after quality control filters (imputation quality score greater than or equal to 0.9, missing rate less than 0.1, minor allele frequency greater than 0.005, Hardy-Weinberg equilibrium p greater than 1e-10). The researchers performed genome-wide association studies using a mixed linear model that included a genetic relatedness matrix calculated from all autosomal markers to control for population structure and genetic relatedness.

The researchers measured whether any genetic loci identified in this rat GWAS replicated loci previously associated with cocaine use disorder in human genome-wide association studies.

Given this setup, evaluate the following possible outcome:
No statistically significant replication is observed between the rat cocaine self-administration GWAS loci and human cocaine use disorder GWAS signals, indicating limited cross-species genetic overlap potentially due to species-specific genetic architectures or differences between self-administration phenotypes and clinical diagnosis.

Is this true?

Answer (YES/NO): NO